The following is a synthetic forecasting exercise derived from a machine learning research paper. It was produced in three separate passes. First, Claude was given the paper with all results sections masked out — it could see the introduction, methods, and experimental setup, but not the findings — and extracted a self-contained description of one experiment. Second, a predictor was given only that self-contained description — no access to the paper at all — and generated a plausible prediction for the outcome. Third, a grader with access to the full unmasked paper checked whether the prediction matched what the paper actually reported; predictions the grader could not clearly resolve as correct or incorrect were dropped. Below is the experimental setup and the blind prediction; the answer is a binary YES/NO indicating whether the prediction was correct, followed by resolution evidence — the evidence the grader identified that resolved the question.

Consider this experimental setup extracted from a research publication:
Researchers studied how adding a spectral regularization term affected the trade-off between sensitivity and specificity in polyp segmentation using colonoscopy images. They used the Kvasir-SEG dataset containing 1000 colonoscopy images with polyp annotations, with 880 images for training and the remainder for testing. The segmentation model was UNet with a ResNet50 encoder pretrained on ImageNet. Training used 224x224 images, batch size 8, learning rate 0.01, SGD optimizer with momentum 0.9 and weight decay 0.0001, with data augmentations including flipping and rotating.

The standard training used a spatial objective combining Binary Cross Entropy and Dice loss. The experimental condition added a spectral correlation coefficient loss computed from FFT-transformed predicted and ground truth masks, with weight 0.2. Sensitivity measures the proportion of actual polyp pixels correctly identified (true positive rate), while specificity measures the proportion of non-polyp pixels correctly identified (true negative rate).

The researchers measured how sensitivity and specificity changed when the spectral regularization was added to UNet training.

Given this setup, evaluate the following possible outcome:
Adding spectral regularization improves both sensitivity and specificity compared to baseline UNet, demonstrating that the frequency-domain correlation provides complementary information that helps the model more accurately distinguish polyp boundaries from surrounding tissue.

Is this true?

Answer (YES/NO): NO